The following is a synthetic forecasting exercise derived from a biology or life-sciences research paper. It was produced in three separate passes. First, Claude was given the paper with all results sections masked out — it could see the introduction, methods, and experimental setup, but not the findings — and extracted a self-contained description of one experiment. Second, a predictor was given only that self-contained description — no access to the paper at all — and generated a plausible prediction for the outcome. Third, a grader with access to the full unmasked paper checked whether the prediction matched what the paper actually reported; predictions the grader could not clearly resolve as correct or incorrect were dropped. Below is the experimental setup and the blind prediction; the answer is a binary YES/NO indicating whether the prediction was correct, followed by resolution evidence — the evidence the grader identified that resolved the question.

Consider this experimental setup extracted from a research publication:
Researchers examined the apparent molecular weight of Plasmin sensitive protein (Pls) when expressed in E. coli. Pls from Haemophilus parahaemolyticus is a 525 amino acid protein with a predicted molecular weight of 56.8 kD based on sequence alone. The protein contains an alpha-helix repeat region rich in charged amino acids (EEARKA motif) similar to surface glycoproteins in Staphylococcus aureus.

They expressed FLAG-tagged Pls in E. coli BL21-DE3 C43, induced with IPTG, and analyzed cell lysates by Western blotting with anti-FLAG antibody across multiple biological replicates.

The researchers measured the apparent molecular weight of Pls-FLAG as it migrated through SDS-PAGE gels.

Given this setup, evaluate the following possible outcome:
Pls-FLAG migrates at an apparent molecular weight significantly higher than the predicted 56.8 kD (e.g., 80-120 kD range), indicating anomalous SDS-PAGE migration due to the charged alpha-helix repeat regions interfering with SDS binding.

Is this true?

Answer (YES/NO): YES